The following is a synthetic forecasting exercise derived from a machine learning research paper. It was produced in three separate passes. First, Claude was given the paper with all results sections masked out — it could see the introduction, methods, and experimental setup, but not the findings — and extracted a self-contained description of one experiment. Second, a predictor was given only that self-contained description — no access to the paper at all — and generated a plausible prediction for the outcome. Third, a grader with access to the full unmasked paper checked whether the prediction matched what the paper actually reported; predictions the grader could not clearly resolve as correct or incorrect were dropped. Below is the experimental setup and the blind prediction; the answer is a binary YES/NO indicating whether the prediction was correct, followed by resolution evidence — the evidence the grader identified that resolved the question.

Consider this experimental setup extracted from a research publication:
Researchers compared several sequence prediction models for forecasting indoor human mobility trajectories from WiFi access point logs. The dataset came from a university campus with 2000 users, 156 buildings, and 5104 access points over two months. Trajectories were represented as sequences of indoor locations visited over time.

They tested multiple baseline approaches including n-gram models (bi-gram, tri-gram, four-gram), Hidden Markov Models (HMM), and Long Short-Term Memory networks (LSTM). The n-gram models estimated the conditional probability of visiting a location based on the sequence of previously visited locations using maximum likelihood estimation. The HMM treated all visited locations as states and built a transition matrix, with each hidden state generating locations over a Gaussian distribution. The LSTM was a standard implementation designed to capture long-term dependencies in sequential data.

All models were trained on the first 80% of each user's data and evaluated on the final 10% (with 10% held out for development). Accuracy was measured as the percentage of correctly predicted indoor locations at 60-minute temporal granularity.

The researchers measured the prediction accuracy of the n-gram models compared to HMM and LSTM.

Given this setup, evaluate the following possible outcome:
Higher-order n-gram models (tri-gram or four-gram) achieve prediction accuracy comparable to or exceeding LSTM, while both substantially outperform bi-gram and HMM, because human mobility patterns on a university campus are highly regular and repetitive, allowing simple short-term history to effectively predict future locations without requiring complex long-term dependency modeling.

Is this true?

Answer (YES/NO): NO